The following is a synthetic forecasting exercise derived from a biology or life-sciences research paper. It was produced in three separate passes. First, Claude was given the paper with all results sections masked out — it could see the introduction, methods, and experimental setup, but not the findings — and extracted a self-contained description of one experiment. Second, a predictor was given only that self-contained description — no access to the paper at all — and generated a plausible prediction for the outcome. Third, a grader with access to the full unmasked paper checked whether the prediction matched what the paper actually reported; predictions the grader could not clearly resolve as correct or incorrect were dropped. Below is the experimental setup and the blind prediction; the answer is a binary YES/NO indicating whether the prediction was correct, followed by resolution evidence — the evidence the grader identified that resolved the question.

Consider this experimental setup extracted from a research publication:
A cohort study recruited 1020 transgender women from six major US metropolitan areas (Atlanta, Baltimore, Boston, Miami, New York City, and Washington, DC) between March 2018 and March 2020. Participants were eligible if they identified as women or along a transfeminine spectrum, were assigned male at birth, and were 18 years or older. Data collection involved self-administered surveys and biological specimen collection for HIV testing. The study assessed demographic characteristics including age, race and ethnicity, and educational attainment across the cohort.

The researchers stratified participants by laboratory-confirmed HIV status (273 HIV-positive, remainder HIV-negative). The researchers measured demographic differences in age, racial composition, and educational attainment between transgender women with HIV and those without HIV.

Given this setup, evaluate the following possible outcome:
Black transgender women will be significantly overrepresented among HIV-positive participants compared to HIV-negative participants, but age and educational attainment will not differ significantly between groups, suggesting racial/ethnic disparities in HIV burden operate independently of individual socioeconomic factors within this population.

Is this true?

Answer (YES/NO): NO